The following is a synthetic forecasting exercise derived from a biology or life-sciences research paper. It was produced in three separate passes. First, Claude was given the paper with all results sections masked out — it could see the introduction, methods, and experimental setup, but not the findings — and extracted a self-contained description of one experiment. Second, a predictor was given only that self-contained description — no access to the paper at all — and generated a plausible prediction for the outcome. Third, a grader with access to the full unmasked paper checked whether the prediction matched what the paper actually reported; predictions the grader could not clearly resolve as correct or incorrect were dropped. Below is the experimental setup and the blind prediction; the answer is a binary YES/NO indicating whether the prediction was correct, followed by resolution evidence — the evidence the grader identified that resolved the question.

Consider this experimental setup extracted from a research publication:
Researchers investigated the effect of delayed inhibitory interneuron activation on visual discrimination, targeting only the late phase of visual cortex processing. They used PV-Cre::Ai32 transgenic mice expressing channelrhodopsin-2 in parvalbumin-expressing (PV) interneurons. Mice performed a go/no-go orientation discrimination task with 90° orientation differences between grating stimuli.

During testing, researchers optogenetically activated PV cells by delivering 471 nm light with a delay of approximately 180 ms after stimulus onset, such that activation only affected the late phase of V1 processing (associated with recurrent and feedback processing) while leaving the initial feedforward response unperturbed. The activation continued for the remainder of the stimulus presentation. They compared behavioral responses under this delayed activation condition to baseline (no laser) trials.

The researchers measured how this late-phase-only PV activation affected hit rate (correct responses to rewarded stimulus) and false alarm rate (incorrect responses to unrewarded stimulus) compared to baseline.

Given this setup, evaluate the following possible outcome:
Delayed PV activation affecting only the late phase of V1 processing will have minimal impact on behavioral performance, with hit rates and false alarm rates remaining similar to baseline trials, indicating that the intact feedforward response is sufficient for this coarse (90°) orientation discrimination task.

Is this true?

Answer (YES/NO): NO